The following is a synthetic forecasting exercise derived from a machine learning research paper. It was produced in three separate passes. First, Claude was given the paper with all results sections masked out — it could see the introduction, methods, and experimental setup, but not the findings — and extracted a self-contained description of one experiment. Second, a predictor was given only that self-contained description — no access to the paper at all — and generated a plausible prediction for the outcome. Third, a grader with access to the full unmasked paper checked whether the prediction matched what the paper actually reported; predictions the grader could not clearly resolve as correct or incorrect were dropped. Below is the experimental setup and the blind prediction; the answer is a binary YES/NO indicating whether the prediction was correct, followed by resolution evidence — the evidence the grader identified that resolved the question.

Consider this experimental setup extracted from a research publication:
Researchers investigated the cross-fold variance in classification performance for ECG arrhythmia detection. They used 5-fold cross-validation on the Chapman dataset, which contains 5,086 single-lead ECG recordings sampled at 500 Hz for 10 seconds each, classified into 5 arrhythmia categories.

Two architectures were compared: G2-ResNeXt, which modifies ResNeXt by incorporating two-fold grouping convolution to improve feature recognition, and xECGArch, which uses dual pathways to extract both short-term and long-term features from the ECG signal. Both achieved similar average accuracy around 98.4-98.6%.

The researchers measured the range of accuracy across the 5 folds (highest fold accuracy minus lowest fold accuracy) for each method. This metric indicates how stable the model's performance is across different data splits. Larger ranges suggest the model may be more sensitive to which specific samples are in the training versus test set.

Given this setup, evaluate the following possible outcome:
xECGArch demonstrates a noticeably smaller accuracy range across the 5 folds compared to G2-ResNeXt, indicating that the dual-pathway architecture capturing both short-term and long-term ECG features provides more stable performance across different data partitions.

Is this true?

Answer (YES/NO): YES